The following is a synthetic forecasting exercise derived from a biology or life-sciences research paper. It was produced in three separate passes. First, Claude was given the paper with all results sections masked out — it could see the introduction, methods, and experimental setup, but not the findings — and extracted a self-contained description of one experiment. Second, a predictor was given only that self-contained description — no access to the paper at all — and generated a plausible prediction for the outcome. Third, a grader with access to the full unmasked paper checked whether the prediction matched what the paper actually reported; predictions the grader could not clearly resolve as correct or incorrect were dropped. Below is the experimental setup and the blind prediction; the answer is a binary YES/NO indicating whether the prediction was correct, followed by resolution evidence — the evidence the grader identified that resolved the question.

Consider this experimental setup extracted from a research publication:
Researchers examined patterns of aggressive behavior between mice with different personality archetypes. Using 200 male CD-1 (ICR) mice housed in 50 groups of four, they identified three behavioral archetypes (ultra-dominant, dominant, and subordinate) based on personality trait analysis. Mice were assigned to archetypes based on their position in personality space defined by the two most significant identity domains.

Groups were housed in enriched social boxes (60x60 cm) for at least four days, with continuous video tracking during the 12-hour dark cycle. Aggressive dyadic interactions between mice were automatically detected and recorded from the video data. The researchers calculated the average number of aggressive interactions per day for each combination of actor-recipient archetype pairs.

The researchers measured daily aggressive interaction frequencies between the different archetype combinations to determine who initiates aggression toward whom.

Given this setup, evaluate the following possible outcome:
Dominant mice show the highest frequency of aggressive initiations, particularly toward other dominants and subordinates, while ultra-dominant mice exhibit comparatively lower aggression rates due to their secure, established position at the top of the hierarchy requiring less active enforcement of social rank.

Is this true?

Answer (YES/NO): NO